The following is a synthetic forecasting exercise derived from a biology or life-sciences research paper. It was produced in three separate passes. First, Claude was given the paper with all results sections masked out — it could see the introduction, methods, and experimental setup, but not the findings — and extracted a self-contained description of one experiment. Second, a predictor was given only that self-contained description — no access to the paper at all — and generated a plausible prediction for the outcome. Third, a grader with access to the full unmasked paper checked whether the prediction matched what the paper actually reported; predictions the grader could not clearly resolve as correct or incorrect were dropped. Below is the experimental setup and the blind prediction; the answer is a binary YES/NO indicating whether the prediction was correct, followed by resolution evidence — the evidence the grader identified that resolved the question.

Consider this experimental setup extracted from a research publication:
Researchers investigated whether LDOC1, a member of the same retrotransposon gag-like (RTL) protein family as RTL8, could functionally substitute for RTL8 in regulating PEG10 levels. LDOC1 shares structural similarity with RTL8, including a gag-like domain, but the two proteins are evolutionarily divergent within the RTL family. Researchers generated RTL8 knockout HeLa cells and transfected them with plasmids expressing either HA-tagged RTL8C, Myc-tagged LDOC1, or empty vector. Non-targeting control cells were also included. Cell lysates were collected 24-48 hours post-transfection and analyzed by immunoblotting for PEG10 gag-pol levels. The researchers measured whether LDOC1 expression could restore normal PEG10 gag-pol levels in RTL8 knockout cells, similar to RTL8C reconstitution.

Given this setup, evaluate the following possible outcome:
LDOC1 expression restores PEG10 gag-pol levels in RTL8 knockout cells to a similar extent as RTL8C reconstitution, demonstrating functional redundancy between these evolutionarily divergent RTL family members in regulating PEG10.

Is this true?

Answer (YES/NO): NO